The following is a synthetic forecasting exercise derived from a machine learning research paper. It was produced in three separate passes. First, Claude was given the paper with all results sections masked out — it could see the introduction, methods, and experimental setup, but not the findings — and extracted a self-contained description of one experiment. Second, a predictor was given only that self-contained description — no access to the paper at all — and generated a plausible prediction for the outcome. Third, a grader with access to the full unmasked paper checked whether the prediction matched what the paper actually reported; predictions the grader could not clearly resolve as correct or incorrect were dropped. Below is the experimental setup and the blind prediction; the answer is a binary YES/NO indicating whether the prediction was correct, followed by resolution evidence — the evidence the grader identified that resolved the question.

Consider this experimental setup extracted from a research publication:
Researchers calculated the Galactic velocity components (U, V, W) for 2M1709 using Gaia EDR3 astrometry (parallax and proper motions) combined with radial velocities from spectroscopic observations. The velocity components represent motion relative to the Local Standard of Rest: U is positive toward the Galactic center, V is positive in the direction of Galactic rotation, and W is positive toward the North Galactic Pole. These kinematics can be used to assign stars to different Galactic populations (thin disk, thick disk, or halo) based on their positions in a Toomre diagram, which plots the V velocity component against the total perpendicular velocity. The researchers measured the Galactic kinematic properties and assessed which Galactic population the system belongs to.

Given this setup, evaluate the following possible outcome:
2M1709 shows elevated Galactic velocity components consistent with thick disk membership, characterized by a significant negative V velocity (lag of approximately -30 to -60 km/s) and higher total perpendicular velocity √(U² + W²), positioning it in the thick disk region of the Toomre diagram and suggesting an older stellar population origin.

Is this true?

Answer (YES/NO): NO